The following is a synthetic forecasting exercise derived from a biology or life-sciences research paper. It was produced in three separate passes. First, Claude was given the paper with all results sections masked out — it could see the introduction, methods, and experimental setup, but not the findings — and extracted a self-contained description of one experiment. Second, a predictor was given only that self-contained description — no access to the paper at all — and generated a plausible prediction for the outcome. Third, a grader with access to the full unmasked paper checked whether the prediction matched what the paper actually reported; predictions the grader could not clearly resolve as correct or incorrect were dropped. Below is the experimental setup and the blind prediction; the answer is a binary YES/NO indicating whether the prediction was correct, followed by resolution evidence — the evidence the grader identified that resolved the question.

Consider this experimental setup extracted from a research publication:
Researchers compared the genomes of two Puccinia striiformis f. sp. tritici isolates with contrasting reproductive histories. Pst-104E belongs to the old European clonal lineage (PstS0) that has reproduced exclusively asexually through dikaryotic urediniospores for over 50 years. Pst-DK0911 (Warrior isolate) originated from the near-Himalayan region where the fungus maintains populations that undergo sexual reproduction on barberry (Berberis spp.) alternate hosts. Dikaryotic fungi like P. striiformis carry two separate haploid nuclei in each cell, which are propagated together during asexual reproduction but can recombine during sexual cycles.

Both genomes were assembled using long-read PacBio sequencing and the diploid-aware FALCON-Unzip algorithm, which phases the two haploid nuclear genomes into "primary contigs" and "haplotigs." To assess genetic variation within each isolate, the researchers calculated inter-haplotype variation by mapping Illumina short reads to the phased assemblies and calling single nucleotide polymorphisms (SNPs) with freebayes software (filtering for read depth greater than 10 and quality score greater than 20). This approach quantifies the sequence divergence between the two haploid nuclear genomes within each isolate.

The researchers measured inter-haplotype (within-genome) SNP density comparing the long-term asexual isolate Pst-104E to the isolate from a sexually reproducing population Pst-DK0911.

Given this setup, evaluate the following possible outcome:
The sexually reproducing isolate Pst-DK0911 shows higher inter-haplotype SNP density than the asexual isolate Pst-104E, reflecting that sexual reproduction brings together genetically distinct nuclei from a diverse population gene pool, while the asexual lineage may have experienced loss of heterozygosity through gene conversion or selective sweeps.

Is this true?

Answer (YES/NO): NO